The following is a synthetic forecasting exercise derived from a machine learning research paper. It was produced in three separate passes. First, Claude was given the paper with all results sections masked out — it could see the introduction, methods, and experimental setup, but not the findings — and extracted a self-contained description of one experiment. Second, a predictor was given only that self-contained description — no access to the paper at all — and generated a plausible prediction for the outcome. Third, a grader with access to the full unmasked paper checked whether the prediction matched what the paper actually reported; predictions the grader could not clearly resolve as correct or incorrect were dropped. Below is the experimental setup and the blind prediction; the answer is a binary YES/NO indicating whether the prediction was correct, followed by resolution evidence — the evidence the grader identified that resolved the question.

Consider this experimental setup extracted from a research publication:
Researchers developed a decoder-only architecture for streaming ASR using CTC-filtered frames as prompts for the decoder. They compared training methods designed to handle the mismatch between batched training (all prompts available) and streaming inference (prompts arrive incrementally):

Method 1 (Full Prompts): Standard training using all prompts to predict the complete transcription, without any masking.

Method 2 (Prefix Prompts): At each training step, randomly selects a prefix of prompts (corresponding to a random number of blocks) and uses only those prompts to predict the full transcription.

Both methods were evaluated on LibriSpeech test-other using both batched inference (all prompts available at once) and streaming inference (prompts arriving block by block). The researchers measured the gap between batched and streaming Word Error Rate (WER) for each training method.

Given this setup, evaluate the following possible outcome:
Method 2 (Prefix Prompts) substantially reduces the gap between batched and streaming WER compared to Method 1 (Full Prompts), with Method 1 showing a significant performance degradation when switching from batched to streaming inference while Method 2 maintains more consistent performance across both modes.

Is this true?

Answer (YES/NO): YES